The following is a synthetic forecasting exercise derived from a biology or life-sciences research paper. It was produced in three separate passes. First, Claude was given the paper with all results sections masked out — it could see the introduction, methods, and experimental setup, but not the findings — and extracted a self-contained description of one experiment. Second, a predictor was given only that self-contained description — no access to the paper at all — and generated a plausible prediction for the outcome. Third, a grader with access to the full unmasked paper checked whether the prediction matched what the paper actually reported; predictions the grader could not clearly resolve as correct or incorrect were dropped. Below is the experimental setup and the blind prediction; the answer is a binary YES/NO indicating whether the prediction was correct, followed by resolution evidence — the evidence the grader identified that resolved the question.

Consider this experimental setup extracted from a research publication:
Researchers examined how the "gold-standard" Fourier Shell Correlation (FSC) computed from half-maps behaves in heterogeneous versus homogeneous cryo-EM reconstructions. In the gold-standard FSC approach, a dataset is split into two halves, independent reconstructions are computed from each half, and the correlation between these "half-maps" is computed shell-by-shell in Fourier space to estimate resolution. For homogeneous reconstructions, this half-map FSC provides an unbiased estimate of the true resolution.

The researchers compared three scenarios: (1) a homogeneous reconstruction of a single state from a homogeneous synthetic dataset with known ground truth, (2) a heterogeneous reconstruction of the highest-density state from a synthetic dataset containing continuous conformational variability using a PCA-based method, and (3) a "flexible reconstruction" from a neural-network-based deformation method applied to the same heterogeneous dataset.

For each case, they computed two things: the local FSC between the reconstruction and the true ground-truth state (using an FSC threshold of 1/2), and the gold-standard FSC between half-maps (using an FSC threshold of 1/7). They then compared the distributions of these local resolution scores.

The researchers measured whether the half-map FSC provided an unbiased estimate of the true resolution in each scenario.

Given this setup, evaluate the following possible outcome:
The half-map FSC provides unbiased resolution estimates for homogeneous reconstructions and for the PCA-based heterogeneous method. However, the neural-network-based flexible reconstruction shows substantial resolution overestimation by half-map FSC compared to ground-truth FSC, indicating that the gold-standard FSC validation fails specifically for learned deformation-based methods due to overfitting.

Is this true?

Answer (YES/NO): NO